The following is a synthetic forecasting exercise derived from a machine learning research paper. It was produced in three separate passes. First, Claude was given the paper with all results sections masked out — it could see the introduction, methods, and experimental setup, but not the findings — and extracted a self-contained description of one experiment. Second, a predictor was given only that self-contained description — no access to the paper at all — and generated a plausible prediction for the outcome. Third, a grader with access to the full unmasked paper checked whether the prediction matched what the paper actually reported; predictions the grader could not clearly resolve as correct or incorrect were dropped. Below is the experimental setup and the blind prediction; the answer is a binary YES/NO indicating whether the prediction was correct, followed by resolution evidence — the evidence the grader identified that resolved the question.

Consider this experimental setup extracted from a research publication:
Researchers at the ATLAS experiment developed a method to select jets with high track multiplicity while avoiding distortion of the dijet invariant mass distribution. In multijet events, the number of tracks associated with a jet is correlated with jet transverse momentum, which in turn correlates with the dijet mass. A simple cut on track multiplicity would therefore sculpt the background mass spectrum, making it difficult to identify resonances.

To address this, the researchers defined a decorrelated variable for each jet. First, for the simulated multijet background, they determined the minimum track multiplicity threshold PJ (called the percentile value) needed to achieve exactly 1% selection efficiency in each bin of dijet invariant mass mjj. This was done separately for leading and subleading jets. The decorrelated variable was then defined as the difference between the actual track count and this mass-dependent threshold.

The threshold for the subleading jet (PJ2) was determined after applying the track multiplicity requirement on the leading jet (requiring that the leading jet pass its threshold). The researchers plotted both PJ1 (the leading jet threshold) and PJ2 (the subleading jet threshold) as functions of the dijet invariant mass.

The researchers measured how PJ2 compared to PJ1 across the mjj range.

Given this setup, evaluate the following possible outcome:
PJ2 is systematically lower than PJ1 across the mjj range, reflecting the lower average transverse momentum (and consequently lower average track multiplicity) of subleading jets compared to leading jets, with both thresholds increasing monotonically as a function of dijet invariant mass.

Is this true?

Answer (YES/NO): NO